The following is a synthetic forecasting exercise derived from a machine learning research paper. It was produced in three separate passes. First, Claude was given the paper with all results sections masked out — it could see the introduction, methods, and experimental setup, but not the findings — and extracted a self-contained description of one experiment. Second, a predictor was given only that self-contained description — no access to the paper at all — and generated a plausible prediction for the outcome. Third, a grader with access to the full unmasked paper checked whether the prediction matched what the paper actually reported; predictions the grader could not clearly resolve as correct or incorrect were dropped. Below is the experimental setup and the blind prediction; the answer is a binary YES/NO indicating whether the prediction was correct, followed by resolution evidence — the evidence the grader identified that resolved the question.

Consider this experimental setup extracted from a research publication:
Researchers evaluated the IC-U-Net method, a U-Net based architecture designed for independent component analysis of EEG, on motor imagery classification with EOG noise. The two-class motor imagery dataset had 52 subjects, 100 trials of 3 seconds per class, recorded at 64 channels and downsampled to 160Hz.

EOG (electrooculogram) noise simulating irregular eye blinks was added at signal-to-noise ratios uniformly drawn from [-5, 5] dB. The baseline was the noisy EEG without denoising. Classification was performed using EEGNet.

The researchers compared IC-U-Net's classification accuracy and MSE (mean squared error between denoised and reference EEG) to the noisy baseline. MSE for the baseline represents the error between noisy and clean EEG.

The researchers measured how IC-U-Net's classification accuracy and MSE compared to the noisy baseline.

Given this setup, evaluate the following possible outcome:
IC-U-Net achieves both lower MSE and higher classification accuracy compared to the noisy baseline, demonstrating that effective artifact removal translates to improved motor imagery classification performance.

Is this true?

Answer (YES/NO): NO